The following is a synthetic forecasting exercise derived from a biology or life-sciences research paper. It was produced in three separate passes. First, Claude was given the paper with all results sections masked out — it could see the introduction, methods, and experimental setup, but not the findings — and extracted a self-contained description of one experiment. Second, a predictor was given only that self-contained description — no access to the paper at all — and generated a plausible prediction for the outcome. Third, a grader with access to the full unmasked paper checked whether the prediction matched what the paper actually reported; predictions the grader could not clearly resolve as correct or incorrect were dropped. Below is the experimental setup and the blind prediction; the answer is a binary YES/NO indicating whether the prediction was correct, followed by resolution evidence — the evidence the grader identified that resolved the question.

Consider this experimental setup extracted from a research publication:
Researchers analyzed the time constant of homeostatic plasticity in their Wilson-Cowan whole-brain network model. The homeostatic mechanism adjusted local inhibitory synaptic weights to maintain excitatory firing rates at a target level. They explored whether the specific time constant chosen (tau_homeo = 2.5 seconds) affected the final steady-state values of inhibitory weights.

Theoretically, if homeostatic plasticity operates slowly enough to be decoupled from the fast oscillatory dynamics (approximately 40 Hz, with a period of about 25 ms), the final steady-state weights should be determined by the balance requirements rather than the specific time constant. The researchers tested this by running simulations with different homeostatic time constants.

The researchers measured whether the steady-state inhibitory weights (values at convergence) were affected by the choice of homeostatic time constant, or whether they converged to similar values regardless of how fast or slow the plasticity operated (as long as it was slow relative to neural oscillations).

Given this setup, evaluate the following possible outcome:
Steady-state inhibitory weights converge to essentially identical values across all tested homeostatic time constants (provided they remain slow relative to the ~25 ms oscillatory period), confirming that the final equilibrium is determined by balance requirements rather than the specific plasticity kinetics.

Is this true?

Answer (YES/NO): YES